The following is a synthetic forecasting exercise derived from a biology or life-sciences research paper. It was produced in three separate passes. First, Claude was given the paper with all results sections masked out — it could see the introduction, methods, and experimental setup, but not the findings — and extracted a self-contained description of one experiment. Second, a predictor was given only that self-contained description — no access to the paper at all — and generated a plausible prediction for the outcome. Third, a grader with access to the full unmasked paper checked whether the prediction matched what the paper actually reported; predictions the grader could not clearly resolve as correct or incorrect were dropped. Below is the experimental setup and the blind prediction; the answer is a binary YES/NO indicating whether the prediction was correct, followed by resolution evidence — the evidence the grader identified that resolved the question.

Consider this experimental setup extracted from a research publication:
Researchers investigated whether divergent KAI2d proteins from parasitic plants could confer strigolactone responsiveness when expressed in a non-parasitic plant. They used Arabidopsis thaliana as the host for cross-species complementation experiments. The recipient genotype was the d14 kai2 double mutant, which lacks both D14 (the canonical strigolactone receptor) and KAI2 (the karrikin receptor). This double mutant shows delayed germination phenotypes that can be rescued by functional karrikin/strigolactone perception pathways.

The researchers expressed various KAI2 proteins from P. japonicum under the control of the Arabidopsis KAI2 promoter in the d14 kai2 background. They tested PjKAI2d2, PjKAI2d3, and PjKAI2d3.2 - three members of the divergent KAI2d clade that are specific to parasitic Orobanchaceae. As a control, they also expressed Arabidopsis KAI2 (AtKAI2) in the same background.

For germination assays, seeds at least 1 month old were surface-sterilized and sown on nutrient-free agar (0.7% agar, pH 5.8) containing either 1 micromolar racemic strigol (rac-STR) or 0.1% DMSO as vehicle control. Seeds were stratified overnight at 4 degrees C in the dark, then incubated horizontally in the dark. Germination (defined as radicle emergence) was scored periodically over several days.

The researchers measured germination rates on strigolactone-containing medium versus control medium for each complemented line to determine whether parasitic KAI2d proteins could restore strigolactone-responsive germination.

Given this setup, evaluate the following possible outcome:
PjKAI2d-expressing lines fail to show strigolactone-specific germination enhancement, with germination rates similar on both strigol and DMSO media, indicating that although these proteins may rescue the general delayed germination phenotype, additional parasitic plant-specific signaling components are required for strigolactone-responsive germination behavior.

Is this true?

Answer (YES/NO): NO